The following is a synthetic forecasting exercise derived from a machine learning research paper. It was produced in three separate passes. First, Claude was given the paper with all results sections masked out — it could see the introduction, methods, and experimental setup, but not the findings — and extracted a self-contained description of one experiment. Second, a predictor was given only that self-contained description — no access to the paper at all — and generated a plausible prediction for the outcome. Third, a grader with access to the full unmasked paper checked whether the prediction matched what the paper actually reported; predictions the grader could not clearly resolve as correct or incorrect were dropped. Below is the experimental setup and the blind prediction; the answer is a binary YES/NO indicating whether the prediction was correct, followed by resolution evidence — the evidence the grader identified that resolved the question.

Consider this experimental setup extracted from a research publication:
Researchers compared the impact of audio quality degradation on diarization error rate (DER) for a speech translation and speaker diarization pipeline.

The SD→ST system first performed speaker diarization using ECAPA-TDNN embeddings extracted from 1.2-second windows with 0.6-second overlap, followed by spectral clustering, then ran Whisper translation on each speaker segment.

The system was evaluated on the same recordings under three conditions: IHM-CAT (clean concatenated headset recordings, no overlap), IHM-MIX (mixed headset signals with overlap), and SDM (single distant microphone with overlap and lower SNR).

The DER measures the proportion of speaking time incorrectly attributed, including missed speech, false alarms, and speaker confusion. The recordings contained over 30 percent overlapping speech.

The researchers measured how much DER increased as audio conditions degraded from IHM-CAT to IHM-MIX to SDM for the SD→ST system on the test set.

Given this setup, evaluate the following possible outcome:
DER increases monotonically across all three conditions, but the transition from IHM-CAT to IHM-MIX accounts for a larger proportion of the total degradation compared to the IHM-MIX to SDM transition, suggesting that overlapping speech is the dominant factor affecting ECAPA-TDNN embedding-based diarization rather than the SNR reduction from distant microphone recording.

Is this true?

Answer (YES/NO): YES